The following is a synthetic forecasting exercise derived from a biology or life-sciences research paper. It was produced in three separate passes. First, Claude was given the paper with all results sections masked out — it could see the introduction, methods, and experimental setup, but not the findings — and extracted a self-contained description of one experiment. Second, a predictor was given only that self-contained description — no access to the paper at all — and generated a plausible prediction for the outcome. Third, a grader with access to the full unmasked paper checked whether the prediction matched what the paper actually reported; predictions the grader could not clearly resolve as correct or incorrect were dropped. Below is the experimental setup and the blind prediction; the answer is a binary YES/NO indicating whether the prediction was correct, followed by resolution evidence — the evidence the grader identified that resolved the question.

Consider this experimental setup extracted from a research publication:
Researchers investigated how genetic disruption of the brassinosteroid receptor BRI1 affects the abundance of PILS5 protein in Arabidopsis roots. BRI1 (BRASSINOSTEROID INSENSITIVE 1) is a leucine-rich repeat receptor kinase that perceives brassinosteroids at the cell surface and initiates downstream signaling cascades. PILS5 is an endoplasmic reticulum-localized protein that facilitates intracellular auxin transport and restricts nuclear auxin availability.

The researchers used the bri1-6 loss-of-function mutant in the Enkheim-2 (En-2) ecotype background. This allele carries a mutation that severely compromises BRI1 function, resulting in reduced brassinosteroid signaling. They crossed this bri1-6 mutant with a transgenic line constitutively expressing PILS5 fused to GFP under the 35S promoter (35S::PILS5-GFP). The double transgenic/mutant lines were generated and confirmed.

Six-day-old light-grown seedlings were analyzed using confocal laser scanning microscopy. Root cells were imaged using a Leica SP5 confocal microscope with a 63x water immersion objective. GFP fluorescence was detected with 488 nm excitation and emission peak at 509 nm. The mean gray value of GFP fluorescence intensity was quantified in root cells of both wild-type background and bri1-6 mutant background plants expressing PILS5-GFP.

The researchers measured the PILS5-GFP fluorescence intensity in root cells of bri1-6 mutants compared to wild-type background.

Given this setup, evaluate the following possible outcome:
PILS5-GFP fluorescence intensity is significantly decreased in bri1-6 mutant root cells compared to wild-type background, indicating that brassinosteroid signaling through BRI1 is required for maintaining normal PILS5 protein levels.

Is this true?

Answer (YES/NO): NO